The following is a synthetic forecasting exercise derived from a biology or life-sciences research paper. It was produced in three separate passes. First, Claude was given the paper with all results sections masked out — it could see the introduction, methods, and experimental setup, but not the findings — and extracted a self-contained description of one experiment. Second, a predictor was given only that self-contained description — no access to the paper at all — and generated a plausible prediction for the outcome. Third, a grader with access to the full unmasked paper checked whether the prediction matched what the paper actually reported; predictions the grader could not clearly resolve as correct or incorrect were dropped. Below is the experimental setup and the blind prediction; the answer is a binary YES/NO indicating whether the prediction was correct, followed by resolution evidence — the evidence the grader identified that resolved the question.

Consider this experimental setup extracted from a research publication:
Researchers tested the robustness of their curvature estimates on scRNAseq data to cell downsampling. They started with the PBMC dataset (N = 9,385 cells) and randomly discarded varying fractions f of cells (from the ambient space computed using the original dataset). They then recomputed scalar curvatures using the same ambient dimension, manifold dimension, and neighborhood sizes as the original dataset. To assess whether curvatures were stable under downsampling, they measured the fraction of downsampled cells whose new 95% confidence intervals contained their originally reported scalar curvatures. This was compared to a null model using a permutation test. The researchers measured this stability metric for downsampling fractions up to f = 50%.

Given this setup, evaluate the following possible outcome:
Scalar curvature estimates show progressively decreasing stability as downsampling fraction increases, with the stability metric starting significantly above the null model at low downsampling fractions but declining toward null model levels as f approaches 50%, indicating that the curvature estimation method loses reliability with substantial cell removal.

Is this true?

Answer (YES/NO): NO